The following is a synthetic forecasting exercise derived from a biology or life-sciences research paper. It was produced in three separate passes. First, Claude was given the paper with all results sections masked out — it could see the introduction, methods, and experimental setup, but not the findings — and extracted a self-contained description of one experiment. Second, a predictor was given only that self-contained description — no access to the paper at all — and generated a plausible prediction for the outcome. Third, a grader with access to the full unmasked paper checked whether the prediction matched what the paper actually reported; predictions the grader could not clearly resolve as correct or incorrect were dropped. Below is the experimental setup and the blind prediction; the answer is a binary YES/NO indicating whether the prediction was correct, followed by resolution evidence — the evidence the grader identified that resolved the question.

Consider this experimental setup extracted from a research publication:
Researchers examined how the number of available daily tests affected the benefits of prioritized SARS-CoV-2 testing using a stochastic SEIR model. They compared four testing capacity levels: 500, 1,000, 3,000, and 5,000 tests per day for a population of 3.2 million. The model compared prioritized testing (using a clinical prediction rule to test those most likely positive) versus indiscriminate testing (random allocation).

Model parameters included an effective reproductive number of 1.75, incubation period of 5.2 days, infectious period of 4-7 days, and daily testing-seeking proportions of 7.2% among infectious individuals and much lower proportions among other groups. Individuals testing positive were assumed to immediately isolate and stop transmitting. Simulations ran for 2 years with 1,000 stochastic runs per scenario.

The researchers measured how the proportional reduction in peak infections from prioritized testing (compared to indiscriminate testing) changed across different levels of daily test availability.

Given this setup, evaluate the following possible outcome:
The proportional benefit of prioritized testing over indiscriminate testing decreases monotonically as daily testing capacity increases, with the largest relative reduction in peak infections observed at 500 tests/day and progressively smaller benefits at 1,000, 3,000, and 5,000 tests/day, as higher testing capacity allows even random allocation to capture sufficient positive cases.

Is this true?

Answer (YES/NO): NO